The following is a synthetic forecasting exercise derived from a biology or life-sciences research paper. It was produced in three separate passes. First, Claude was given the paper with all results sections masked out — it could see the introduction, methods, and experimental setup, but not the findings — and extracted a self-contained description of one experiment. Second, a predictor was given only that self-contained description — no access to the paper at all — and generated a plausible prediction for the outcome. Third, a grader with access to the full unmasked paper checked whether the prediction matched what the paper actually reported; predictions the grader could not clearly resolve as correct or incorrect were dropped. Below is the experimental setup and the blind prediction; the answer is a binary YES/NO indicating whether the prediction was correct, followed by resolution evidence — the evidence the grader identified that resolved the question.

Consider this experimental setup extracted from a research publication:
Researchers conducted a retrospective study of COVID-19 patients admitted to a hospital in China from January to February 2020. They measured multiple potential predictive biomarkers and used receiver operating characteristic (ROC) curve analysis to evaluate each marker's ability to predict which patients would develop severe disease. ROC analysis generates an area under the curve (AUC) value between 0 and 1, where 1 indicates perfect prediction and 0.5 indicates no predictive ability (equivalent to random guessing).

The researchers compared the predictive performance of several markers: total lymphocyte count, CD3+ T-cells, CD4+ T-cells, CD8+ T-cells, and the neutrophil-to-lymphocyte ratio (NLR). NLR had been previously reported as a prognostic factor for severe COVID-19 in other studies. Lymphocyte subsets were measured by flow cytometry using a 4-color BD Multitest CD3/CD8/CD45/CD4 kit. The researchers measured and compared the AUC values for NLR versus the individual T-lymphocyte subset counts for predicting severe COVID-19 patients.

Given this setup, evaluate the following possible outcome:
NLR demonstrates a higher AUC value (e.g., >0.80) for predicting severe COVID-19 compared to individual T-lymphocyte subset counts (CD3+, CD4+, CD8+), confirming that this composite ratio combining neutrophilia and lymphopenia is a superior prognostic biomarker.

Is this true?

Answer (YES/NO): NO